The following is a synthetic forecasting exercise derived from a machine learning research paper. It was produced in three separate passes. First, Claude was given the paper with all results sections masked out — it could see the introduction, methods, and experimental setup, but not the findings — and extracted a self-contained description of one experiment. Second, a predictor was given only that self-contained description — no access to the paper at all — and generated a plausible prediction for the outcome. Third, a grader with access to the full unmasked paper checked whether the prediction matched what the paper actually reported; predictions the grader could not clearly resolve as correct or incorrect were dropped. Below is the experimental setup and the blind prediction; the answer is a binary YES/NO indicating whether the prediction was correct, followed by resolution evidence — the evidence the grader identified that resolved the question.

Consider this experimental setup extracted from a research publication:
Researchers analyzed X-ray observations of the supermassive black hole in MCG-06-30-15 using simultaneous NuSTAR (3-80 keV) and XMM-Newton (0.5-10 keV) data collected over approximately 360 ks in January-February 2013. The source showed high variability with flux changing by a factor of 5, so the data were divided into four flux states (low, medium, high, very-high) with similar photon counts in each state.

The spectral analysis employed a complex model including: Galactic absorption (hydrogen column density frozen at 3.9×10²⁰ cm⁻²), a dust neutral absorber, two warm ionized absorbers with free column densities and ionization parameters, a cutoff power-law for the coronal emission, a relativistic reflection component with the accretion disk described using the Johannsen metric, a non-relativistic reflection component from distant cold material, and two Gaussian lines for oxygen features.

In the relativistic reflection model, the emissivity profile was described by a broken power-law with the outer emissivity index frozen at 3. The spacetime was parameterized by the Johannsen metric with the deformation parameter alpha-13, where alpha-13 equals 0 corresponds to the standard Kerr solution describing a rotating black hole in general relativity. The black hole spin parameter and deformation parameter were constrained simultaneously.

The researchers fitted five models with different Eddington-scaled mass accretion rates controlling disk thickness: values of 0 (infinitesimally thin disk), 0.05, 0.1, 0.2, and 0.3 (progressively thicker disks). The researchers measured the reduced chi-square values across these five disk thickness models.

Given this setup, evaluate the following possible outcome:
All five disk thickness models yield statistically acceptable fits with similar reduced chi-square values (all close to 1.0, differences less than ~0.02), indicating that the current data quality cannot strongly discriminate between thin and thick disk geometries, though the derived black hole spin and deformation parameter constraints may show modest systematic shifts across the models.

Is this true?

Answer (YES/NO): YES